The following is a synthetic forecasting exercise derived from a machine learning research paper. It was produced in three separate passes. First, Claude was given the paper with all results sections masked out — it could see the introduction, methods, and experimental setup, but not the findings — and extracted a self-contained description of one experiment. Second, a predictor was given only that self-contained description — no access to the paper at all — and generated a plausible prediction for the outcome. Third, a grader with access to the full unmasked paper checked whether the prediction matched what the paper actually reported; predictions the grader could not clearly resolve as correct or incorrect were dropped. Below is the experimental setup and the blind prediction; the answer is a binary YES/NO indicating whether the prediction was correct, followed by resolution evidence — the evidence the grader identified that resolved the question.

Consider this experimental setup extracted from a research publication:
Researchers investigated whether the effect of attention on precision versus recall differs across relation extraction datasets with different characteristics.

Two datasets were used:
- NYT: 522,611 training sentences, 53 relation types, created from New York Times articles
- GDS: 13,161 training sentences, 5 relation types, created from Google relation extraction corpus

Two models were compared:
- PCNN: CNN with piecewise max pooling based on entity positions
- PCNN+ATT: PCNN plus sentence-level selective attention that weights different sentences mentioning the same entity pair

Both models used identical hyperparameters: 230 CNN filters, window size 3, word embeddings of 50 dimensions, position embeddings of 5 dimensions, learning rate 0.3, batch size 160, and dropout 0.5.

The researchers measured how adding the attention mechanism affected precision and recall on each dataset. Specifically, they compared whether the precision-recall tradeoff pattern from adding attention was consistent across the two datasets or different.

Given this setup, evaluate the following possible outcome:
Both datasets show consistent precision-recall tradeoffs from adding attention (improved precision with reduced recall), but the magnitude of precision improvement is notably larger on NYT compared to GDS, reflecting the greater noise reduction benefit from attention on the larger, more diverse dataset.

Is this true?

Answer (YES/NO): NO